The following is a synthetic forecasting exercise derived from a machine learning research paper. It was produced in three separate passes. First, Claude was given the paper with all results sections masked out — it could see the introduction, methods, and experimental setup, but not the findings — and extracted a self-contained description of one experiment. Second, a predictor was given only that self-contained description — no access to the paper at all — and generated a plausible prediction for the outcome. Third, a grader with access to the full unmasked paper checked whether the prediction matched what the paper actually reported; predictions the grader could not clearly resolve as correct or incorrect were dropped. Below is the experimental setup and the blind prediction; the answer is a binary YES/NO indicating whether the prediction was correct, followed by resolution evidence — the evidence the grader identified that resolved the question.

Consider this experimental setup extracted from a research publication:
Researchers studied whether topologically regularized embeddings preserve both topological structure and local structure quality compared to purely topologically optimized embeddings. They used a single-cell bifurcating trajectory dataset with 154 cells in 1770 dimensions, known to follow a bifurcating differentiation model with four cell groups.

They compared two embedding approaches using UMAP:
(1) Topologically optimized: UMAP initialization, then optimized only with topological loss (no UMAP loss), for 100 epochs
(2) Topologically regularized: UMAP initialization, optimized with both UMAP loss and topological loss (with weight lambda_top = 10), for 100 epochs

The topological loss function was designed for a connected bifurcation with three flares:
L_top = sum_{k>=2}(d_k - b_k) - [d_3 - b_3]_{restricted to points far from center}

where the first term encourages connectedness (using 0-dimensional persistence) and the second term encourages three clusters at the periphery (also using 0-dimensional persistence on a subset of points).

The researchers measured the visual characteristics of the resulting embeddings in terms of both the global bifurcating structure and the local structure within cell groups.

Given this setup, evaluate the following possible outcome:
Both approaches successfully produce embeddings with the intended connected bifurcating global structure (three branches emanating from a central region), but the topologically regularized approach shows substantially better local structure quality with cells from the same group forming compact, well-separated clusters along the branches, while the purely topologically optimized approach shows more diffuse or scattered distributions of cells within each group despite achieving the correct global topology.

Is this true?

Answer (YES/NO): NO